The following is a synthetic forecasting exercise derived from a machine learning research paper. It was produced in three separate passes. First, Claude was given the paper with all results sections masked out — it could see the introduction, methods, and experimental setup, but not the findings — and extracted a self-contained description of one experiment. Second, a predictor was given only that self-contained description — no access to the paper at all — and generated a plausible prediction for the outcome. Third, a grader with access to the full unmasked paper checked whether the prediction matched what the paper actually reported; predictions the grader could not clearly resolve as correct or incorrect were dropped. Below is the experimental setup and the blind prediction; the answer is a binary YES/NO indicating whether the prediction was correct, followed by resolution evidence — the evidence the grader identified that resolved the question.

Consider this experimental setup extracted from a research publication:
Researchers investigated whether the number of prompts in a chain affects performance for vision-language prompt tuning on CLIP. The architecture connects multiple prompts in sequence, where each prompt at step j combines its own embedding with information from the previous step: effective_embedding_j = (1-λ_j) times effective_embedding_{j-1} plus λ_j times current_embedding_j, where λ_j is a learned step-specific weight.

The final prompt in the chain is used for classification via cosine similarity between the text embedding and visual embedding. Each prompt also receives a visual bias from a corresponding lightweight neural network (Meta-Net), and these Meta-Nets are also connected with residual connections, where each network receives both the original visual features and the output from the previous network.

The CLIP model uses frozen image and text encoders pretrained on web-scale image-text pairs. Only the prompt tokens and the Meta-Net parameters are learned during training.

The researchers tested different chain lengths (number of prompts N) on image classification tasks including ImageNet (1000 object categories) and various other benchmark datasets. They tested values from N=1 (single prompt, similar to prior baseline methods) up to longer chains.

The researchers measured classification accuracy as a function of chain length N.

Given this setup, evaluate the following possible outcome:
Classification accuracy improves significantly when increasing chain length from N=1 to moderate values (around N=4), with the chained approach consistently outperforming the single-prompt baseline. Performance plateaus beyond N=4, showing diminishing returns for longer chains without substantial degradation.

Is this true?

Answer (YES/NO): NO